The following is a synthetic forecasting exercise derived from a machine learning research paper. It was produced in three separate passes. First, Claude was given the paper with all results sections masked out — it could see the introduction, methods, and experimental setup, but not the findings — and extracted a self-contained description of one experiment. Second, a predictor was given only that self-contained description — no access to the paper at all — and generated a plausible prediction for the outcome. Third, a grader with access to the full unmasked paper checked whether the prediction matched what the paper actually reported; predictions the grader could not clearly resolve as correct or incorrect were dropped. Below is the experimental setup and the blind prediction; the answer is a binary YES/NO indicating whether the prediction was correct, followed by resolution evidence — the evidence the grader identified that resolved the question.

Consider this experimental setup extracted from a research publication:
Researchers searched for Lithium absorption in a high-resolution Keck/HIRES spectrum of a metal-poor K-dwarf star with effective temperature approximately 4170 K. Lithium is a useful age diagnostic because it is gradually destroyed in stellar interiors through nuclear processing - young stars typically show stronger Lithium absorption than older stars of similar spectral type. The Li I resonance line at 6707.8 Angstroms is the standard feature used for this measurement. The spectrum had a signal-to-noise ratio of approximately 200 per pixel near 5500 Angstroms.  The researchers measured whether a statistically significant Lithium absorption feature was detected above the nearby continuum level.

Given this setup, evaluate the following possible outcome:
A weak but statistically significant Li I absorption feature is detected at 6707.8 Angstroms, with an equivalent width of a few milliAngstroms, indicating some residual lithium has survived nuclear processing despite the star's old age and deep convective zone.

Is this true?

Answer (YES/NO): NO